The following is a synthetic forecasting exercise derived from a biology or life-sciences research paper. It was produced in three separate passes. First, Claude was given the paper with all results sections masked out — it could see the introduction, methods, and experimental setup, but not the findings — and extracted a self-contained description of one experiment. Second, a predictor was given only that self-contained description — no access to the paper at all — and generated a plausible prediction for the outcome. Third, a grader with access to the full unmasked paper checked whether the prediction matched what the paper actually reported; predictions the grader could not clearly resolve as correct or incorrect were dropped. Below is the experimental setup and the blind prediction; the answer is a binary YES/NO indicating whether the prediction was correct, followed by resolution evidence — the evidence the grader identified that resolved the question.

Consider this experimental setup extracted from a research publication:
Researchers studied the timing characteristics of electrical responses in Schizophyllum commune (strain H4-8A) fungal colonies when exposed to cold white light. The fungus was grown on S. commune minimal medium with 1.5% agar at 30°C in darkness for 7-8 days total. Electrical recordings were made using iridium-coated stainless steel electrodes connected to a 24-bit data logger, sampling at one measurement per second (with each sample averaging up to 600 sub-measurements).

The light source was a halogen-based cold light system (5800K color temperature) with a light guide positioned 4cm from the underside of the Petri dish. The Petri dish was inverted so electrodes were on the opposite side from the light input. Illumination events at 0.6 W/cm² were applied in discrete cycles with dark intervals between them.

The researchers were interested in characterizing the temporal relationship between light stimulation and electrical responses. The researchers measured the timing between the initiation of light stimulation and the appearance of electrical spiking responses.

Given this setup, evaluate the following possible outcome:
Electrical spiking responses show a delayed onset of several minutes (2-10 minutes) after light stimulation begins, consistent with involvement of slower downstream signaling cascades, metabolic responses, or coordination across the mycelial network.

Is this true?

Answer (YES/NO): NO